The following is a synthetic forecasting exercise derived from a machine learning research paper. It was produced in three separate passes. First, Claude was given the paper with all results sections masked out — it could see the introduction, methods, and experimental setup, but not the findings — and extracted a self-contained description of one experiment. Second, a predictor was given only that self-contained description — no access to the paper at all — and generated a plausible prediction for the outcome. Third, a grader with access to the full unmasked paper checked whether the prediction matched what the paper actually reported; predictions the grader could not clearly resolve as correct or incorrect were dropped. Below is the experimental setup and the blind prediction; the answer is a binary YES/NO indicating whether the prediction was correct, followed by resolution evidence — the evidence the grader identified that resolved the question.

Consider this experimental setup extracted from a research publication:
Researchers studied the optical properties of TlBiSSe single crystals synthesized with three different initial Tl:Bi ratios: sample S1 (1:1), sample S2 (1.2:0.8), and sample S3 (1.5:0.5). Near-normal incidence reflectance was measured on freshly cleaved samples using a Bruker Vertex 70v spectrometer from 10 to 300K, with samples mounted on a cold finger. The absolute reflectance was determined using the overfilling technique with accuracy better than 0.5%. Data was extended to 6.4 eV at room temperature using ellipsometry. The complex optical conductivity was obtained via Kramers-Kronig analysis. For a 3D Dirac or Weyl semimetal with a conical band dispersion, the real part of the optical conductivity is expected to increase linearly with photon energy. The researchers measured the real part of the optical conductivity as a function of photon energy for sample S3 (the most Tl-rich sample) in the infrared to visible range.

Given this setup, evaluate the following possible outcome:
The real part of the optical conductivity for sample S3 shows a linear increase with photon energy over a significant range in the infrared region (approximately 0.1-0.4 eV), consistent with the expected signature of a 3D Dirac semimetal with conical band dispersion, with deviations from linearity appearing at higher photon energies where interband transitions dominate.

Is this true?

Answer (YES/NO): NO